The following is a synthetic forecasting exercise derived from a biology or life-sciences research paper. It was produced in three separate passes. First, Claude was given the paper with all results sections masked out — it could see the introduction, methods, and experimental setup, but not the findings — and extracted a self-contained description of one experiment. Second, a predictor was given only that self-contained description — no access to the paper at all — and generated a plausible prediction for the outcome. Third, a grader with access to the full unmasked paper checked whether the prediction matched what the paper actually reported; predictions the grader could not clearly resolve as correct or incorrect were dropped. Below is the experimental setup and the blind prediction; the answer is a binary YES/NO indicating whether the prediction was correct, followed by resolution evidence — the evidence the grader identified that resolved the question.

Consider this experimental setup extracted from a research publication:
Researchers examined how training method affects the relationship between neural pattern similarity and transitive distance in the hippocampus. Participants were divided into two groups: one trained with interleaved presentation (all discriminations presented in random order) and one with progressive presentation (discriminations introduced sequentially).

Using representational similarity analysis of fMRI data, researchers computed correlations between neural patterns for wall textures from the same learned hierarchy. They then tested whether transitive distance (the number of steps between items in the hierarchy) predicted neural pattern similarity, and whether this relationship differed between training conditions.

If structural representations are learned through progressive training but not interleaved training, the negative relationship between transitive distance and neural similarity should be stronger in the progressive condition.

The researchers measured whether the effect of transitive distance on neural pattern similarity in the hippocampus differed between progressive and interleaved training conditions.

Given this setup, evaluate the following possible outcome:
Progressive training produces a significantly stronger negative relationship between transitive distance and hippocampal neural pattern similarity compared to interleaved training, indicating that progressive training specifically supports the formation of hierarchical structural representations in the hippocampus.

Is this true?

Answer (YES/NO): NO